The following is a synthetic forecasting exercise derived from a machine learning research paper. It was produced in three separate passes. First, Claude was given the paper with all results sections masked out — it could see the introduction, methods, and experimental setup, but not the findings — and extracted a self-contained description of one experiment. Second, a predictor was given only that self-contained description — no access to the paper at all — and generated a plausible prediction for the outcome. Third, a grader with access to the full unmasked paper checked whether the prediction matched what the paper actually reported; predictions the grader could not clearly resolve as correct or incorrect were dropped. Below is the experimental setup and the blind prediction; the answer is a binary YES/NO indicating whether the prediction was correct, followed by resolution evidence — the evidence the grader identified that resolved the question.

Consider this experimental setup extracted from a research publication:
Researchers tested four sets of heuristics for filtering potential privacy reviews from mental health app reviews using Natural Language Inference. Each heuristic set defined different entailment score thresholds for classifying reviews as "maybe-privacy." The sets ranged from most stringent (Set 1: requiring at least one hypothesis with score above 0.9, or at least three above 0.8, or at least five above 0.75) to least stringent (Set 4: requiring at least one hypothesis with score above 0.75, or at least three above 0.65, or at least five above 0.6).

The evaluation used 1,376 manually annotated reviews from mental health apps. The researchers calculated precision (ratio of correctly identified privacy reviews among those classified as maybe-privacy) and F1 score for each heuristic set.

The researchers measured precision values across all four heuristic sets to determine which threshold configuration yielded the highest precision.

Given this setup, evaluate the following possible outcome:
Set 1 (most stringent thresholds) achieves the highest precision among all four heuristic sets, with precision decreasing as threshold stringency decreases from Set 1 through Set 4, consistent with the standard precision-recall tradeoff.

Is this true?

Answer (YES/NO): NO